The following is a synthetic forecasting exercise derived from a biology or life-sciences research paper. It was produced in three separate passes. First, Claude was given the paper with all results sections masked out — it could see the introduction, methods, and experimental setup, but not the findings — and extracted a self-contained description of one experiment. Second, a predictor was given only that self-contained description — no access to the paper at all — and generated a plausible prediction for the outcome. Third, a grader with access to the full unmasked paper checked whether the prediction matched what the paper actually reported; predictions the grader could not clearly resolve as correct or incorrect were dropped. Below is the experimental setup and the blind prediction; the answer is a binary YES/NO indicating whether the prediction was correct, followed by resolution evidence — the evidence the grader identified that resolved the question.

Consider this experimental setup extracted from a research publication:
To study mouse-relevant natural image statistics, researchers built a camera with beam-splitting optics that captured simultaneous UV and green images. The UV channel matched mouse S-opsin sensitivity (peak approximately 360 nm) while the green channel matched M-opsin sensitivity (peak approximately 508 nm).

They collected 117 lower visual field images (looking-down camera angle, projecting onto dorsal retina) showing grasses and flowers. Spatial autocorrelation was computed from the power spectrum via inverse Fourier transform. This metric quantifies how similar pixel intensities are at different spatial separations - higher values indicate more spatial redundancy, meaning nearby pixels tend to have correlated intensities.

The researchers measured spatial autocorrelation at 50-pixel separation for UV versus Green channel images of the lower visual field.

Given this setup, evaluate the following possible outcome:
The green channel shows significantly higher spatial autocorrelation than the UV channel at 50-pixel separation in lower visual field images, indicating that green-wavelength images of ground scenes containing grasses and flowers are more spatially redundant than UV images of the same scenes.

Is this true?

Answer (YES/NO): YES